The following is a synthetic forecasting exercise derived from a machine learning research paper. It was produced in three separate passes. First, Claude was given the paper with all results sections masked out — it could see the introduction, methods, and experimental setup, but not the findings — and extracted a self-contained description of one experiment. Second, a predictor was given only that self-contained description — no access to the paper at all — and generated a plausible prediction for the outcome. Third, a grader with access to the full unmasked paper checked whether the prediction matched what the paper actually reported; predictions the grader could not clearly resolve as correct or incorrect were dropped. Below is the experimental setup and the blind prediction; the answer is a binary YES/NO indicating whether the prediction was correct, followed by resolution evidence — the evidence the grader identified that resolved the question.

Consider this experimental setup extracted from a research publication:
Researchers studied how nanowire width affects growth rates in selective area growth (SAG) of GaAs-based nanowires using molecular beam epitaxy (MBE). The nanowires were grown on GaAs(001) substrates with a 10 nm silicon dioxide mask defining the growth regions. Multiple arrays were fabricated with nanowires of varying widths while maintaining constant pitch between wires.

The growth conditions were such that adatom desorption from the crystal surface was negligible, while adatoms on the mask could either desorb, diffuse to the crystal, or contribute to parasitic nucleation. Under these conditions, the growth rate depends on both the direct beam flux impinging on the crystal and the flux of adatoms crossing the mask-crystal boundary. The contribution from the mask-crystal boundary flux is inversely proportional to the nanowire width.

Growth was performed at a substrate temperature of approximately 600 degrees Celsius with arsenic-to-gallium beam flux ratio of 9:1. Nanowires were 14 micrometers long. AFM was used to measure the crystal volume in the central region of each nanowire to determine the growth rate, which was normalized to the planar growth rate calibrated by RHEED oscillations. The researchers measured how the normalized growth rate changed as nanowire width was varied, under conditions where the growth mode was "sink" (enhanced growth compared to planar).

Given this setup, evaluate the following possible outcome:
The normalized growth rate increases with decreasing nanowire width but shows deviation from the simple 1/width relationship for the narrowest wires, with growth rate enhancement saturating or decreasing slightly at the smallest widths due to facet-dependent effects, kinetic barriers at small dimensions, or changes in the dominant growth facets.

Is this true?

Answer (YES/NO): NO